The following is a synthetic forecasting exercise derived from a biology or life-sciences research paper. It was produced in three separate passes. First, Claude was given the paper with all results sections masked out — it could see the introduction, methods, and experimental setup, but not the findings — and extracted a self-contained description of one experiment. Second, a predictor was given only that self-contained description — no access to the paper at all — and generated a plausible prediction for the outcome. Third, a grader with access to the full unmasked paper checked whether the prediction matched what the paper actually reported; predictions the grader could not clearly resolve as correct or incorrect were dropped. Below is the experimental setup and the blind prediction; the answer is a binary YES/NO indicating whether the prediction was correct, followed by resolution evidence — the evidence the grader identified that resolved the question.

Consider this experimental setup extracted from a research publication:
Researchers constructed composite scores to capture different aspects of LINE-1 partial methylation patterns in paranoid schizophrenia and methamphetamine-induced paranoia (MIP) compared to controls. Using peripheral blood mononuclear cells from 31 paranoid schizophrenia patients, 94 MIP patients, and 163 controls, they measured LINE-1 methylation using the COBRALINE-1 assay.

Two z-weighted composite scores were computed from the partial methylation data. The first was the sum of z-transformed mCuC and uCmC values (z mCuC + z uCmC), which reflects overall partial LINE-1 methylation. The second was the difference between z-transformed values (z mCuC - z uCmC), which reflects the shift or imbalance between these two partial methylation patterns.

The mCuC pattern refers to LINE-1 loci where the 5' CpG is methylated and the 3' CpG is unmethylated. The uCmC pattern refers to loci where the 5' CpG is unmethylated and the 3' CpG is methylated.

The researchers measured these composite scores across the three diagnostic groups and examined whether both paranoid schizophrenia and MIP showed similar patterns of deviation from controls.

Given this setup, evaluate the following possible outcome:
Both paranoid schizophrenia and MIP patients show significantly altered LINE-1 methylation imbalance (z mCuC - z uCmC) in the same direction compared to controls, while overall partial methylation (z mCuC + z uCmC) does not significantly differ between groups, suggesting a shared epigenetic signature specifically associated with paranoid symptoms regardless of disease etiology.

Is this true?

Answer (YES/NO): NO